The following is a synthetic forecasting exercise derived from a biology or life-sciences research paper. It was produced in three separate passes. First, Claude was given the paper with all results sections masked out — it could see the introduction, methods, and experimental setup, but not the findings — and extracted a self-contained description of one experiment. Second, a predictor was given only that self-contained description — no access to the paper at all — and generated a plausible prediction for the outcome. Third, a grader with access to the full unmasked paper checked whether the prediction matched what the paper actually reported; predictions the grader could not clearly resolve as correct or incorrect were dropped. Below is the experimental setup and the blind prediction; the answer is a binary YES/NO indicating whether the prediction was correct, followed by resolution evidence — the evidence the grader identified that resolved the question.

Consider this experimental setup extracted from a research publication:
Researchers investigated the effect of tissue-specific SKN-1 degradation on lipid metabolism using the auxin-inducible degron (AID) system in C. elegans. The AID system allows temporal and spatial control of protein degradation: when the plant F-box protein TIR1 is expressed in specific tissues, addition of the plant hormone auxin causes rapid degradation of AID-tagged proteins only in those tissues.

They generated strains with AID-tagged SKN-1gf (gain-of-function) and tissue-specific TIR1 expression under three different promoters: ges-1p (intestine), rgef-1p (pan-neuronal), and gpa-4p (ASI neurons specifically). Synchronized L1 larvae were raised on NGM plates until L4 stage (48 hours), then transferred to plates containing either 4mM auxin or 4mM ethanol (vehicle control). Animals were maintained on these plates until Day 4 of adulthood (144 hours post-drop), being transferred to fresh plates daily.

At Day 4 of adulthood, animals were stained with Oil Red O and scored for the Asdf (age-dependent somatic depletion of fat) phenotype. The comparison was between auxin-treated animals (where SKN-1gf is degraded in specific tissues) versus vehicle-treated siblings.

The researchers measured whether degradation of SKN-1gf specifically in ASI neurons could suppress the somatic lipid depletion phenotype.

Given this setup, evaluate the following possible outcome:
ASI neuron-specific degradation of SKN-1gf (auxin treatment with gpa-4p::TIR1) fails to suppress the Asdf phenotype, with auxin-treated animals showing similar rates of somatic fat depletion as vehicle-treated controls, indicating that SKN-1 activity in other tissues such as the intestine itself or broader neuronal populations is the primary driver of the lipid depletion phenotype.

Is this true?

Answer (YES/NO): NO